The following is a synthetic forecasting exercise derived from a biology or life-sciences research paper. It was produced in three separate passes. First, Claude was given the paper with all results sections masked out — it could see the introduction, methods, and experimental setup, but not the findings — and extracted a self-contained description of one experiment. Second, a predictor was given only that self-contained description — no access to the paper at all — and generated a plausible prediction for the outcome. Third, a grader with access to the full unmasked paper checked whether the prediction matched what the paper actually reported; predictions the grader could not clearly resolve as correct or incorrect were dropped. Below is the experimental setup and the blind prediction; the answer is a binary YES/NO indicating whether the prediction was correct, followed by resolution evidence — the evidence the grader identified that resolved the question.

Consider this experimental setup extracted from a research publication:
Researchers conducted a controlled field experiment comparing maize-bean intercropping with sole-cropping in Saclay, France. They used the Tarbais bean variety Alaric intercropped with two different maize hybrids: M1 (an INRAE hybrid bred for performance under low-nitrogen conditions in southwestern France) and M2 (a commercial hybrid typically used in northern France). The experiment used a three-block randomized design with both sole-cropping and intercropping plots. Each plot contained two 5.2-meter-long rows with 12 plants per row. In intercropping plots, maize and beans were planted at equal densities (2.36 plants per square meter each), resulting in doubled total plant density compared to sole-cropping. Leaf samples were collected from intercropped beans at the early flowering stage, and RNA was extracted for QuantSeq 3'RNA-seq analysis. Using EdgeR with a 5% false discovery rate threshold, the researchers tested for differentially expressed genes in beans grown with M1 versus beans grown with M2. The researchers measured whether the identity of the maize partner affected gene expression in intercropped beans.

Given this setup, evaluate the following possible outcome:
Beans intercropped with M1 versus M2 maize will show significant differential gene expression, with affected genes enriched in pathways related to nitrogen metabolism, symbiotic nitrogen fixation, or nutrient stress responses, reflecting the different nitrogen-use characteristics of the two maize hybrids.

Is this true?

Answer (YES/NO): NO